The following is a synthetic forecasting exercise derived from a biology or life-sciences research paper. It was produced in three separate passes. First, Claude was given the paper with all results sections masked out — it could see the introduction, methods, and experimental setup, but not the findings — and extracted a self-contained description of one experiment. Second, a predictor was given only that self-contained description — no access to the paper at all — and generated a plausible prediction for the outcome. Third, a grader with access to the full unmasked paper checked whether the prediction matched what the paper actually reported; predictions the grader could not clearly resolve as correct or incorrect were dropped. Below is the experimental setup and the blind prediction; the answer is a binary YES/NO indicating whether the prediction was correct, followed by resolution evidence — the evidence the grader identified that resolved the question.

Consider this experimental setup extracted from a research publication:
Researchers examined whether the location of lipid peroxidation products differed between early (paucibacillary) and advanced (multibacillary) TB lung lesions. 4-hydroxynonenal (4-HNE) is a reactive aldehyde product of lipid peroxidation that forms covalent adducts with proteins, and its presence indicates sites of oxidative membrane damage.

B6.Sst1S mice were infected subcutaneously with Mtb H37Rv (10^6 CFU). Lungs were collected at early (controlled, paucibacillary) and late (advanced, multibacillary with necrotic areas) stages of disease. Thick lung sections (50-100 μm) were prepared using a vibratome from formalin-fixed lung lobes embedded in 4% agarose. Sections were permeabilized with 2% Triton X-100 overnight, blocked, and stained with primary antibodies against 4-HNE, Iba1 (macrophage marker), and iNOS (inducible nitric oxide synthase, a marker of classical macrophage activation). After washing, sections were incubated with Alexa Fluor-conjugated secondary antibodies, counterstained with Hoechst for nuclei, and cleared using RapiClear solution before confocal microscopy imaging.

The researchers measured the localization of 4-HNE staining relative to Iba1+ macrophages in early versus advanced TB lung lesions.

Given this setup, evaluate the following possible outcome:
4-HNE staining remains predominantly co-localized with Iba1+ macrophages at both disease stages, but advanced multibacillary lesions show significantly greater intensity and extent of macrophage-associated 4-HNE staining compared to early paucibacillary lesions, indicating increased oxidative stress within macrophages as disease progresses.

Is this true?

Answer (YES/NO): NO